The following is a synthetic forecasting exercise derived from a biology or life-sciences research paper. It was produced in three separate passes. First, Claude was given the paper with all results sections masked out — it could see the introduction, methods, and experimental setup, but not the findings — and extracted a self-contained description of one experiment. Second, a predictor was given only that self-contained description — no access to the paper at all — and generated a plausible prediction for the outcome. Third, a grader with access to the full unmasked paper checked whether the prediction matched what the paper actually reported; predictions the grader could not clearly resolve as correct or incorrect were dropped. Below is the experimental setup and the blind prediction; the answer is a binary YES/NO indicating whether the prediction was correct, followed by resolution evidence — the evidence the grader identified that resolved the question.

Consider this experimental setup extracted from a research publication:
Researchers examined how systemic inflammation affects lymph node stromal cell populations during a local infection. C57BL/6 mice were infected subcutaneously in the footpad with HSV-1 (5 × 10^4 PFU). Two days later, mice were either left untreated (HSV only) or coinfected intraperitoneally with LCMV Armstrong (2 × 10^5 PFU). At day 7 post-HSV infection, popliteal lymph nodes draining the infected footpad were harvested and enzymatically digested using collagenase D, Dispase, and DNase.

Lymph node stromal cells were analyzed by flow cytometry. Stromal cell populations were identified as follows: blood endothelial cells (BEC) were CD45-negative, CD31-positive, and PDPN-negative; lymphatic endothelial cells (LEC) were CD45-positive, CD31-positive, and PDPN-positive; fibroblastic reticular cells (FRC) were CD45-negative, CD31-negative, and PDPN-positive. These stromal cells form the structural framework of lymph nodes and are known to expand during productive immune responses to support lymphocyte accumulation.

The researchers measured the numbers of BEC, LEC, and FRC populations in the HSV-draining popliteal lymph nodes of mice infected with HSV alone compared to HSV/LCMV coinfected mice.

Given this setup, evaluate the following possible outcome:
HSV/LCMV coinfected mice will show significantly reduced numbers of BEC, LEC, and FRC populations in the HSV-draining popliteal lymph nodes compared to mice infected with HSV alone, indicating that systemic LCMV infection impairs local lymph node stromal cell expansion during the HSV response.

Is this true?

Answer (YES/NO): YES